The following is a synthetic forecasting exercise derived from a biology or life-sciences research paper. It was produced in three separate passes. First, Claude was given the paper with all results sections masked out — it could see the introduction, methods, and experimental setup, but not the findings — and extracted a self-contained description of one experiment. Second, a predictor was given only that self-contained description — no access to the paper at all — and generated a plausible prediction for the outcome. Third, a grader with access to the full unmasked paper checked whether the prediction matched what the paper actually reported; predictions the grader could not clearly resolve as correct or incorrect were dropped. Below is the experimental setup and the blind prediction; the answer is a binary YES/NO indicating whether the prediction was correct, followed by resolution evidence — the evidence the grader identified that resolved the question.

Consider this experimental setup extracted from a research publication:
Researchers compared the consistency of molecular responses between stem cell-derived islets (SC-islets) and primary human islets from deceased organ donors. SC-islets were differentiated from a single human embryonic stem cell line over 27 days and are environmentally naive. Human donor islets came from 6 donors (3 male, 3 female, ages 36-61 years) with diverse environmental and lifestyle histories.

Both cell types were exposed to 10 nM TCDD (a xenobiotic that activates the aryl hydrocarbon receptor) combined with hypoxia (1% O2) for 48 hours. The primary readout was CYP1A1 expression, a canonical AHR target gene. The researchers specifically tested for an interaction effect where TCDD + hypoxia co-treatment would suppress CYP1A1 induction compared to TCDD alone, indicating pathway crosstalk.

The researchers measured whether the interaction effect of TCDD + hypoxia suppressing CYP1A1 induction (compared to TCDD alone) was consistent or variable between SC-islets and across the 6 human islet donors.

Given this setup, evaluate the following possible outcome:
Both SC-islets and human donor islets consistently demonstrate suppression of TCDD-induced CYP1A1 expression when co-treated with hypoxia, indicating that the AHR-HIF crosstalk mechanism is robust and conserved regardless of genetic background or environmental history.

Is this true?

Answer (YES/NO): NO